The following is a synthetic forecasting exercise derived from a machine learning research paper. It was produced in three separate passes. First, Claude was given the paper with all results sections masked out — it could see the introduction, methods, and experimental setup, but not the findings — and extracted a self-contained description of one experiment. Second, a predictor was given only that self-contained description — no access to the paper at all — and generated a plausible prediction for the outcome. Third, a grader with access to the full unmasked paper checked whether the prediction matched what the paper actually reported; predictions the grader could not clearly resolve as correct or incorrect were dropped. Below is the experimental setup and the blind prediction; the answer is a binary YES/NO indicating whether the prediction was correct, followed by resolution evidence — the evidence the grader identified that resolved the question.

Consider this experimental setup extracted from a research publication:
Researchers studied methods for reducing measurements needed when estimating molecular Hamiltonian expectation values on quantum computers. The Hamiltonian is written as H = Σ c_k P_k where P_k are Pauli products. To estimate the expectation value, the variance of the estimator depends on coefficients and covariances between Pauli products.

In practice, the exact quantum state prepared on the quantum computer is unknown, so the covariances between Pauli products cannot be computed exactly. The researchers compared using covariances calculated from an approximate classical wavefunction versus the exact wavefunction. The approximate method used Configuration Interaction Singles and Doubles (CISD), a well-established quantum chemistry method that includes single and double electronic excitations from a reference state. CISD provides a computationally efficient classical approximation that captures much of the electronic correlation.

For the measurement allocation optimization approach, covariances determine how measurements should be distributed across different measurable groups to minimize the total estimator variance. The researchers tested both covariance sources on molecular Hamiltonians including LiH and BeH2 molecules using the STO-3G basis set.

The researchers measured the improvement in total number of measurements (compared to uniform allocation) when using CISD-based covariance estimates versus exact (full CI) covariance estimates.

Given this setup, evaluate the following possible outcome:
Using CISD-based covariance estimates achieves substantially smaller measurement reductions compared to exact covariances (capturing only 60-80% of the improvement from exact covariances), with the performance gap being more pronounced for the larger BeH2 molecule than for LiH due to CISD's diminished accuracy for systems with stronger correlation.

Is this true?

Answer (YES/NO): NO